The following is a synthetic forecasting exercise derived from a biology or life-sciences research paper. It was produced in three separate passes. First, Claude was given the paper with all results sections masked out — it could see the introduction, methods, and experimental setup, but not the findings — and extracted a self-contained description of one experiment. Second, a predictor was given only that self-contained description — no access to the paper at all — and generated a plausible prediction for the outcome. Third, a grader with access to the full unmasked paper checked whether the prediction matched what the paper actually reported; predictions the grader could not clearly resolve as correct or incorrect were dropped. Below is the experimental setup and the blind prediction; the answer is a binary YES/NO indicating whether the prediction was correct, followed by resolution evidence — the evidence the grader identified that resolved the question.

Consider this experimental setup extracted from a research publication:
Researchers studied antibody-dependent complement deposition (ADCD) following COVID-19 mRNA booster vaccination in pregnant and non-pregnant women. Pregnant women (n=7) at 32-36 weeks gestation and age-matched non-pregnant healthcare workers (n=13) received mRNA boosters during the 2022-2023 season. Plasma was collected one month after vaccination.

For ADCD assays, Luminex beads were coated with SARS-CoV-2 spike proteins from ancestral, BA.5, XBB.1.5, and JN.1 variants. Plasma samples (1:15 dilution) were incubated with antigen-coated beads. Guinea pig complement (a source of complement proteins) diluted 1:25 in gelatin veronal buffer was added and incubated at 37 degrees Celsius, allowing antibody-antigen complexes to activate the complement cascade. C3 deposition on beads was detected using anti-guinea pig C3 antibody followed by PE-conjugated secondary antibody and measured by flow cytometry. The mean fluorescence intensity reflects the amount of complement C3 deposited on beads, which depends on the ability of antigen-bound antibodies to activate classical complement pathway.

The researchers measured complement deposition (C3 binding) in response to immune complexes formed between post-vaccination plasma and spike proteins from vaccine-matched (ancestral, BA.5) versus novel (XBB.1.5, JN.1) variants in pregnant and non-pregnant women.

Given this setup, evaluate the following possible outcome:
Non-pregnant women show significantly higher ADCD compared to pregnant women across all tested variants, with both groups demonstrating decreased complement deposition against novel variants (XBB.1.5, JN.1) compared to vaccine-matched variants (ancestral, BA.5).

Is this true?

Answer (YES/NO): NO